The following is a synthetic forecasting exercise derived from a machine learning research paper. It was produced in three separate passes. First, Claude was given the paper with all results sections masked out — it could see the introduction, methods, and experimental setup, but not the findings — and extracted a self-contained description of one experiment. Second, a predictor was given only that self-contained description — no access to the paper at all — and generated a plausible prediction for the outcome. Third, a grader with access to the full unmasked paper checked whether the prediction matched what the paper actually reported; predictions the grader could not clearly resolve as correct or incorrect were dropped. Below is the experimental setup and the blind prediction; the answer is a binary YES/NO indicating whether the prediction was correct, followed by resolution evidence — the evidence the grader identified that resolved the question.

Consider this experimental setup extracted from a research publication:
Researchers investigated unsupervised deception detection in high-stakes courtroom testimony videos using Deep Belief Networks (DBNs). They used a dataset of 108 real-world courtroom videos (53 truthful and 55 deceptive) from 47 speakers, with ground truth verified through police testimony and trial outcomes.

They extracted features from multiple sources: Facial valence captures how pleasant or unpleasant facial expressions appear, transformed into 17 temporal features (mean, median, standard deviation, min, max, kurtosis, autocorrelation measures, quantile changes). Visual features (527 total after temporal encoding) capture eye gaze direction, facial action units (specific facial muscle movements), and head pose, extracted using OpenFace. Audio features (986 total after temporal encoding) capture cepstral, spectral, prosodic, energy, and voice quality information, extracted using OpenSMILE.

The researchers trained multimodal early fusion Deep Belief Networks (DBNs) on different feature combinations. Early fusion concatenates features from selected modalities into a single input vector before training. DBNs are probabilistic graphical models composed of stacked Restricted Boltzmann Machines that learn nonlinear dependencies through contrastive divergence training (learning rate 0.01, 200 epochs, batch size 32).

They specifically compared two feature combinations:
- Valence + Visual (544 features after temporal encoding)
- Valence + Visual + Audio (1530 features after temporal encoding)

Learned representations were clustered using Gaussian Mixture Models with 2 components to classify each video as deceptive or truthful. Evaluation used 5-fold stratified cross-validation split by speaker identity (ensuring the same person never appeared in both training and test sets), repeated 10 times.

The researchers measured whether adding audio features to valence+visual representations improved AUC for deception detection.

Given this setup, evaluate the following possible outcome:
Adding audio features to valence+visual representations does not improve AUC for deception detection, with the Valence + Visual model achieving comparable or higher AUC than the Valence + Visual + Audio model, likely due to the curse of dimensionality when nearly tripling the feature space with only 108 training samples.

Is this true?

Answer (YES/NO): YES